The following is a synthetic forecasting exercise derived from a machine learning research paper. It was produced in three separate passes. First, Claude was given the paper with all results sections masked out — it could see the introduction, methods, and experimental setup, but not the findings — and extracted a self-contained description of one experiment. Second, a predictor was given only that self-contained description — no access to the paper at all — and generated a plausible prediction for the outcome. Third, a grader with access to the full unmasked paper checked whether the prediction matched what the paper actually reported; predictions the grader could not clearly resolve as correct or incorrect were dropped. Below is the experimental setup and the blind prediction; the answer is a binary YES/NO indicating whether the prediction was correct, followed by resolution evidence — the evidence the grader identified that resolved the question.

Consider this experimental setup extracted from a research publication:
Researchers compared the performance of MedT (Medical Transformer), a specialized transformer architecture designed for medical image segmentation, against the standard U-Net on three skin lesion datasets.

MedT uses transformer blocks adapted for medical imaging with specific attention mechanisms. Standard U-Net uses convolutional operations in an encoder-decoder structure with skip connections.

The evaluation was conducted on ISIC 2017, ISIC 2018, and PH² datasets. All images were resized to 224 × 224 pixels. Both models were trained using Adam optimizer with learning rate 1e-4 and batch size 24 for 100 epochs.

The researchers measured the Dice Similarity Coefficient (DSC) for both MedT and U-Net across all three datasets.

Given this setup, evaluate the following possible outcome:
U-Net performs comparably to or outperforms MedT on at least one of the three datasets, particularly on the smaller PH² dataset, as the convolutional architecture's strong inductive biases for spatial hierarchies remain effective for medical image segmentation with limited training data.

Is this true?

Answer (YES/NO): NO